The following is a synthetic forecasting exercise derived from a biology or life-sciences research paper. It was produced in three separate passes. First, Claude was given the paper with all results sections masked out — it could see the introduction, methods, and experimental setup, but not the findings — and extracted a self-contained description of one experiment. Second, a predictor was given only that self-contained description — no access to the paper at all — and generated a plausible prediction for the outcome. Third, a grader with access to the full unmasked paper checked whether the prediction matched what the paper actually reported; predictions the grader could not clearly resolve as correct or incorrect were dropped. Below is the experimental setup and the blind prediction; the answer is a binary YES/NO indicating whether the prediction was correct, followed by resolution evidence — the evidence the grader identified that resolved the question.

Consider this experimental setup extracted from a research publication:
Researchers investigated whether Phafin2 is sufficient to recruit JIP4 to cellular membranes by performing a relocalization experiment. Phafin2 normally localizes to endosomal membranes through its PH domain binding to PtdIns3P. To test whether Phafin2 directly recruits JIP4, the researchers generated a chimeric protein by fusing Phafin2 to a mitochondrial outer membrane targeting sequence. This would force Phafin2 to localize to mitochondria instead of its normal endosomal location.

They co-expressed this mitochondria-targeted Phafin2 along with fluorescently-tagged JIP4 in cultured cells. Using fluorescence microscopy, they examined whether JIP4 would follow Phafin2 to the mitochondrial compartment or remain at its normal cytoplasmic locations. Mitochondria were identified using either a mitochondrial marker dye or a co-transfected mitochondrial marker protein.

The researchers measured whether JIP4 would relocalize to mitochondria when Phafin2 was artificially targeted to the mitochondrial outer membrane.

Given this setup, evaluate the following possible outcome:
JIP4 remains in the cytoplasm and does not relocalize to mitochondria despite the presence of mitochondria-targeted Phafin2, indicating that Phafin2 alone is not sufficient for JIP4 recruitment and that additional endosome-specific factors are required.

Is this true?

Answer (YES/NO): NO